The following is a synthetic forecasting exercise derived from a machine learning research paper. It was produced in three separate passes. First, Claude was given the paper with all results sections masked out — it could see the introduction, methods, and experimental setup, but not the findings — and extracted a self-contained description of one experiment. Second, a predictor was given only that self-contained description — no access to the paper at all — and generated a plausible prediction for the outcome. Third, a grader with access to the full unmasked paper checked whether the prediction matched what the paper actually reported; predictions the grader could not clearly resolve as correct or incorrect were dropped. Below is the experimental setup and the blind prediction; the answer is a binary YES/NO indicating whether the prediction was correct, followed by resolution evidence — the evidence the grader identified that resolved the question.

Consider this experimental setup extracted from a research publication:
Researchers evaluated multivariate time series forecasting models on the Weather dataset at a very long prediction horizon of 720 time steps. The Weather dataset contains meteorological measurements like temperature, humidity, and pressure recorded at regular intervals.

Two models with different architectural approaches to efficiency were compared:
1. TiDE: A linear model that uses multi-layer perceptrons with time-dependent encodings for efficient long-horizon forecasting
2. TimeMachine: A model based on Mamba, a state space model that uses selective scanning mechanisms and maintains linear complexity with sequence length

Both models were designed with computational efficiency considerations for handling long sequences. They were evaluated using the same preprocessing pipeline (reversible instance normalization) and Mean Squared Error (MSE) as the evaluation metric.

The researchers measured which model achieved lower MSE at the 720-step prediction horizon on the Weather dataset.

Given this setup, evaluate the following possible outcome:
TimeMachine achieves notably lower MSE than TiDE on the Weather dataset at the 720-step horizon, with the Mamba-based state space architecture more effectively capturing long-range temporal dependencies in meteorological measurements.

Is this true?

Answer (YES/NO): NO